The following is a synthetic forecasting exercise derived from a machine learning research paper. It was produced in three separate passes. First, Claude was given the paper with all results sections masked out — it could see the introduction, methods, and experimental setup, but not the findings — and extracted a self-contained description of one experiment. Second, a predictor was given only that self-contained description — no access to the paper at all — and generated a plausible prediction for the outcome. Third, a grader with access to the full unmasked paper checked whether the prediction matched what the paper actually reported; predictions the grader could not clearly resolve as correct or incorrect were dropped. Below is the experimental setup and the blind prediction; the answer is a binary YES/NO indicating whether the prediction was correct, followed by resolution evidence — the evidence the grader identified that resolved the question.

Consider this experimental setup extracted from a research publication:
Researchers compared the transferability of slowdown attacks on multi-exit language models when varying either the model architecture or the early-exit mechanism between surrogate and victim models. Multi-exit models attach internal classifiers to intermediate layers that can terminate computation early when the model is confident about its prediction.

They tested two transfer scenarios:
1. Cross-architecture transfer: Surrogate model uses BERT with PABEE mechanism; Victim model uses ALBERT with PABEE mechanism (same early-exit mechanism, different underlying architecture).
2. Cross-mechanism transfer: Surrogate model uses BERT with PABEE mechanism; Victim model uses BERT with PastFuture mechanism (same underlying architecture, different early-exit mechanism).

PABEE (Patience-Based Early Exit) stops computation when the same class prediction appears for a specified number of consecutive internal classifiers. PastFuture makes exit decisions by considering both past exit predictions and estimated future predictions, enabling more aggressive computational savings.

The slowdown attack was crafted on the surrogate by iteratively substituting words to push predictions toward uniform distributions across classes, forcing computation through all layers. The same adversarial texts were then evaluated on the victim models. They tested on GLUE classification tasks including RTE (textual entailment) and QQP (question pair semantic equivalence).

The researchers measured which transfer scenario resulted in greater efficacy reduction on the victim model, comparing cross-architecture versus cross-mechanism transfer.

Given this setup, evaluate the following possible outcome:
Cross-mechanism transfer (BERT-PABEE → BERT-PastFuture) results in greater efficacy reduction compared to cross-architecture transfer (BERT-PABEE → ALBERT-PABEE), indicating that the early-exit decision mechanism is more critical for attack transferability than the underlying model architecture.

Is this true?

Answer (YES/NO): NO